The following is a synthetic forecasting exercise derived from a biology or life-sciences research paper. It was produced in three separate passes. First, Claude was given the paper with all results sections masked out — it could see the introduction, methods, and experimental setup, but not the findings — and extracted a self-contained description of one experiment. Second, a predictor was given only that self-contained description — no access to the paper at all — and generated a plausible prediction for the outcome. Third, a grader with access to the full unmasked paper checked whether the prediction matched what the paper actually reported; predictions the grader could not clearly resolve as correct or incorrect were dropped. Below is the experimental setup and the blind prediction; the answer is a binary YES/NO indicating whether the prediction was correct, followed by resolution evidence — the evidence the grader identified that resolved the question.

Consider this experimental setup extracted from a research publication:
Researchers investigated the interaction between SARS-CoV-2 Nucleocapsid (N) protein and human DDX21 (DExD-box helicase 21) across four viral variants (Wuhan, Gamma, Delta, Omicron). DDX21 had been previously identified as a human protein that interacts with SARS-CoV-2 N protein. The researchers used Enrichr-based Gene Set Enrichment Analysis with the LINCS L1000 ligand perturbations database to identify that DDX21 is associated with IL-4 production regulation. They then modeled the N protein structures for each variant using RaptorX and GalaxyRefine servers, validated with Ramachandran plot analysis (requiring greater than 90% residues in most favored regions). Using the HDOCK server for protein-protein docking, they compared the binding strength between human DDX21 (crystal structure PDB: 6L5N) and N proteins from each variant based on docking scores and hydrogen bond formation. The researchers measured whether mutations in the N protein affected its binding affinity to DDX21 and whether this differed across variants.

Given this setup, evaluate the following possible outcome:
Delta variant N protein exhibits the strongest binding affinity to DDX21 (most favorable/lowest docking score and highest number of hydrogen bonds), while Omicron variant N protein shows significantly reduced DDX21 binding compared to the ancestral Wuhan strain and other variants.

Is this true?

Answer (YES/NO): NO